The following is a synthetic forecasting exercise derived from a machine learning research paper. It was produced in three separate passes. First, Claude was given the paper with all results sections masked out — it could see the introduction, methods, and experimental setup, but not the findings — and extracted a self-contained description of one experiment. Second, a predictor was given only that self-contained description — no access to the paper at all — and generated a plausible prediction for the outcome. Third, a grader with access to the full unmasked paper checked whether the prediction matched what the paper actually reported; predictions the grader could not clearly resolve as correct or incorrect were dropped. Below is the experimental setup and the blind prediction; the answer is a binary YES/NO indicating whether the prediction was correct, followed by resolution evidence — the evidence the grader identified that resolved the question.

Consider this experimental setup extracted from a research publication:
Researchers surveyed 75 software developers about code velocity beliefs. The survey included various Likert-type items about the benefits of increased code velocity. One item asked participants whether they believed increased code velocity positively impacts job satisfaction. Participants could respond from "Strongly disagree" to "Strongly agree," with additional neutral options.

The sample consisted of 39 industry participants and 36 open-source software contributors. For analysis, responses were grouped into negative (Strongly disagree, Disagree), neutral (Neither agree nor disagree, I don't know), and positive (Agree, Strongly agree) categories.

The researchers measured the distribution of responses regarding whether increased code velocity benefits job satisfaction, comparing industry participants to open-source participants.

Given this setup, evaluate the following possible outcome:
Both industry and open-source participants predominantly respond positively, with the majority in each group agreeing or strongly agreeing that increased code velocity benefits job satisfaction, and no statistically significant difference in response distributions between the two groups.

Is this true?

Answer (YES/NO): YES